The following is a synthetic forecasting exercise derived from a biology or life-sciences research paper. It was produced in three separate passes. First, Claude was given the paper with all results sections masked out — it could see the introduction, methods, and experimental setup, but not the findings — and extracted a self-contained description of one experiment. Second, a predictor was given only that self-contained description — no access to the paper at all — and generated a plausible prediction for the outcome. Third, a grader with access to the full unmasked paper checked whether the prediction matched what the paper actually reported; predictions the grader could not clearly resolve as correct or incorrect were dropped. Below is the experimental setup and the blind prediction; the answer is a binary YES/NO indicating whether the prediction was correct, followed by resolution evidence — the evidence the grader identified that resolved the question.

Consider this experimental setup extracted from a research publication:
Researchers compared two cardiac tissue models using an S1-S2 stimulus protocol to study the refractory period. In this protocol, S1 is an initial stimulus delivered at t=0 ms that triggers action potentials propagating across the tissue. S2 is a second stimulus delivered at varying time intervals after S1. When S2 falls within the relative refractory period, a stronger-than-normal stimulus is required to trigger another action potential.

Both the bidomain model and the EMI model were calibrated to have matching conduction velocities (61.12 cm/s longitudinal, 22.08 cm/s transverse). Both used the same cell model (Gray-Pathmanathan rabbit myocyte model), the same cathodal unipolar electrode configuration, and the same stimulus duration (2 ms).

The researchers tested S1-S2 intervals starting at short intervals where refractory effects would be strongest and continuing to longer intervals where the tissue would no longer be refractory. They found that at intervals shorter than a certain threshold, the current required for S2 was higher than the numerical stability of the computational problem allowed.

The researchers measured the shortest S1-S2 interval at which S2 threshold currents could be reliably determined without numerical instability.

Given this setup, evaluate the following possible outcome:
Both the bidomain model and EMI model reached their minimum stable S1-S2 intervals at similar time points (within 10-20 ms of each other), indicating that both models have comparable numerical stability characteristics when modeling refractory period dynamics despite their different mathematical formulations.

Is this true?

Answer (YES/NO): YES